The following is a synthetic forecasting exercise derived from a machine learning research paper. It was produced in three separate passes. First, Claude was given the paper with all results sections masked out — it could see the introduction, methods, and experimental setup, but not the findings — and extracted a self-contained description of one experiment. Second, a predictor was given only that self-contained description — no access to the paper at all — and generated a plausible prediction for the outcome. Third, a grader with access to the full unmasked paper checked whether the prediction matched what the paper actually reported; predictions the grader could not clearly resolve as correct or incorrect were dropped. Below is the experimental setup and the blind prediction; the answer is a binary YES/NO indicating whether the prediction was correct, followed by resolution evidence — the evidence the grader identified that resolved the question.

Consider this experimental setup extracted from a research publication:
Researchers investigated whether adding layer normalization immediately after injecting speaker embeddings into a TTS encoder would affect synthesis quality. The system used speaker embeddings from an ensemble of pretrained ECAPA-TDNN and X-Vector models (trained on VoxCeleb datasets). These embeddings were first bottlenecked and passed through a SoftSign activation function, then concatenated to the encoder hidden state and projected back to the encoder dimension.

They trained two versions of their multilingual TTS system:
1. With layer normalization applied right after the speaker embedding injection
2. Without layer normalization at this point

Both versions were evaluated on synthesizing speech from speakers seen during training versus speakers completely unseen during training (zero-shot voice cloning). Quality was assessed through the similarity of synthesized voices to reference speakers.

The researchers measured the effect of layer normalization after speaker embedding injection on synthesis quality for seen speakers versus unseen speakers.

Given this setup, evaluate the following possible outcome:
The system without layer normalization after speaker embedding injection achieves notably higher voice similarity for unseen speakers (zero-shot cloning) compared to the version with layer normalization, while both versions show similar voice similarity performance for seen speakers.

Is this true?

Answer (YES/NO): NO